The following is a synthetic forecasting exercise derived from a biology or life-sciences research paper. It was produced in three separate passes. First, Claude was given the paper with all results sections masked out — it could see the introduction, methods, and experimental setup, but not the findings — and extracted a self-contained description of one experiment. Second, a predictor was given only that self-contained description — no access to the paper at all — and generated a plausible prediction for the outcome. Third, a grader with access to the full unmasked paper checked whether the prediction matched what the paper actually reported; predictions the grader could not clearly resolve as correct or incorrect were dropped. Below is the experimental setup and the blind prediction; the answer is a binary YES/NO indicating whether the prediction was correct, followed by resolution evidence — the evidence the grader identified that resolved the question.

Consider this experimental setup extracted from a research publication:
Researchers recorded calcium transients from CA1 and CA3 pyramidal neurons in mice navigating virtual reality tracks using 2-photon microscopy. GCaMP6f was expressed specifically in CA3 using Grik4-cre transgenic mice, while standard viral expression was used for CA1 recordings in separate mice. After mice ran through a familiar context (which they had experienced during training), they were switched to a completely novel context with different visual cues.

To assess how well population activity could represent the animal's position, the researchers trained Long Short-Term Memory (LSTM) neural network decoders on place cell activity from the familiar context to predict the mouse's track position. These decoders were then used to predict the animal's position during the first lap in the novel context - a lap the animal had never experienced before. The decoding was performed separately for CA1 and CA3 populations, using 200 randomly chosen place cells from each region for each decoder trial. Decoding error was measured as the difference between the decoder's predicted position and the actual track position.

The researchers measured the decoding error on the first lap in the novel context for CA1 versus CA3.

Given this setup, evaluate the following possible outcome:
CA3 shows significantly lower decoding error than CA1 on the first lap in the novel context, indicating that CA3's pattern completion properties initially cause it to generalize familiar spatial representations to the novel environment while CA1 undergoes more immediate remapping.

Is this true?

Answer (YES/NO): NO